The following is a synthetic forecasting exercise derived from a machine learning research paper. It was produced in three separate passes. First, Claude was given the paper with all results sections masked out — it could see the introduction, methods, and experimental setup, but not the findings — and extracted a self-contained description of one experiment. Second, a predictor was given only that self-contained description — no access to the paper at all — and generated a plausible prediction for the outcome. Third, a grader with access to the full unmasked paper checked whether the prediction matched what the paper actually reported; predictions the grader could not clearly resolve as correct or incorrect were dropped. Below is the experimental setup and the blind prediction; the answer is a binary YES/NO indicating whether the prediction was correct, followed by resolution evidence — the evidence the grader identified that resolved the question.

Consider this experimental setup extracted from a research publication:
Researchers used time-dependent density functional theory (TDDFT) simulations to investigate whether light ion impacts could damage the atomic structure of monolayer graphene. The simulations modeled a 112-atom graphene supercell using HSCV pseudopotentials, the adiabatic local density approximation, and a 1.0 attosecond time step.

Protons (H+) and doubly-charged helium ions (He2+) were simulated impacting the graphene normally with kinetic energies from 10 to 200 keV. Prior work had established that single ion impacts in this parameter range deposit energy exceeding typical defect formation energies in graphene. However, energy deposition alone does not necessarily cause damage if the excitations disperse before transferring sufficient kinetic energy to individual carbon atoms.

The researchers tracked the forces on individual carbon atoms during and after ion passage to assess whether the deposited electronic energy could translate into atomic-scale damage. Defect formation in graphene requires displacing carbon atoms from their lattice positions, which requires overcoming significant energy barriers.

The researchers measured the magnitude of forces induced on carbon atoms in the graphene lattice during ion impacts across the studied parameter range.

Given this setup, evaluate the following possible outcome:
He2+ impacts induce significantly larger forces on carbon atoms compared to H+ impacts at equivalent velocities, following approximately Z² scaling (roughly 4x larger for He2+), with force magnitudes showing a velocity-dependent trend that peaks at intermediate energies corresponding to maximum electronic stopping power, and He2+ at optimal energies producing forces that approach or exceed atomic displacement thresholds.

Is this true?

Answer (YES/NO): NO